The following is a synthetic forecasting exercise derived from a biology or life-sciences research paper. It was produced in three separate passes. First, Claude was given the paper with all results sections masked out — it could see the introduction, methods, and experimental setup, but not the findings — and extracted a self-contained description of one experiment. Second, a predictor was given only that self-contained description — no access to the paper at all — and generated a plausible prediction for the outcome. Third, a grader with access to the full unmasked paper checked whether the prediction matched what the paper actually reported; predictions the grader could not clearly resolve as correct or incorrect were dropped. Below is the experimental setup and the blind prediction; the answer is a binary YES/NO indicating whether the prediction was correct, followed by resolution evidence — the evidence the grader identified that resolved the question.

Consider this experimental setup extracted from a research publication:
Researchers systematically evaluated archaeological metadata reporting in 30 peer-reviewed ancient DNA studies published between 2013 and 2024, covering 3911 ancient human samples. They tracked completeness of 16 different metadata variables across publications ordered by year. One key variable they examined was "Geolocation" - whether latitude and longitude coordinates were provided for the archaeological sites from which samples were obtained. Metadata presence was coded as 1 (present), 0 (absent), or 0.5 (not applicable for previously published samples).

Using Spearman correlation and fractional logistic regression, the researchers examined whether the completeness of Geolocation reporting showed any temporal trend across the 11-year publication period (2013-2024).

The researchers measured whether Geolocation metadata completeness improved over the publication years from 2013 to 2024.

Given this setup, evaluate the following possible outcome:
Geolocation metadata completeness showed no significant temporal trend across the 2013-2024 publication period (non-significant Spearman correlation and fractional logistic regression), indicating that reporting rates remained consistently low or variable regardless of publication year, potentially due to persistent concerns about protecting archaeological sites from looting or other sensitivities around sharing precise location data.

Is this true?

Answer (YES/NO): NO